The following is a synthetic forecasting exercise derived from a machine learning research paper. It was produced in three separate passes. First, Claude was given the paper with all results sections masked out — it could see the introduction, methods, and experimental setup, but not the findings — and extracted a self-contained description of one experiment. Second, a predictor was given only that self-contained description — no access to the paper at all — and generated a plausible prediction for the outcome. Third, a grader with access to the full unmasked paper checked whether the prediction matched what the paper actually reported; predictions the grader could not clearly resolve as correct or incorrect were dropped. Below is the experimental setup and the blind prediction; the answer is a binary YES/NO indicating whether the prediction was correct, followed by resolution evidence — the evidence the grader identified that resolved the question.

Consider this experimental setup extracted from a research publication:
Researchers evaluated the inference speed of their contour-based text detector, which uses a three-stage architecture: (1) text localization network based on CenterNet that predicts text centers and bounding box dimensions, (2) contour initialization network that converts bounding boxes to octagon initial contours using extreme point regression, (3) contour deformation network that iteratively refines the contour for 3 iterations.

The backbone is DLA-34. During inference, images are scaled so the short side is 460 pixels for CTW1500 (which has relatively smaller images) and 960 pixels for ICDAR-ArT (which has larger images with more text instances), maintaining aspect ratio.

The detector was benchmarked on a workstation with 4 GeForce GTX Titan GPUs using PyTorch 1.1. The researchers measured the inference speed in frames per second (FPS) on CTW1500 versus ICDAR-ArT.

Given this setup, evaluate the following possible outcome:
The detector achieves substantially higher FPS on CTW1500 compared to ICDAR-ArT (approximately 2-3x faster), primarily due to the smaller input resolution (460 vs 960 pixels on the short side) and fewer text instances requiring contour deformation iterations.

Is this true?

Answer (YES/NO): YES